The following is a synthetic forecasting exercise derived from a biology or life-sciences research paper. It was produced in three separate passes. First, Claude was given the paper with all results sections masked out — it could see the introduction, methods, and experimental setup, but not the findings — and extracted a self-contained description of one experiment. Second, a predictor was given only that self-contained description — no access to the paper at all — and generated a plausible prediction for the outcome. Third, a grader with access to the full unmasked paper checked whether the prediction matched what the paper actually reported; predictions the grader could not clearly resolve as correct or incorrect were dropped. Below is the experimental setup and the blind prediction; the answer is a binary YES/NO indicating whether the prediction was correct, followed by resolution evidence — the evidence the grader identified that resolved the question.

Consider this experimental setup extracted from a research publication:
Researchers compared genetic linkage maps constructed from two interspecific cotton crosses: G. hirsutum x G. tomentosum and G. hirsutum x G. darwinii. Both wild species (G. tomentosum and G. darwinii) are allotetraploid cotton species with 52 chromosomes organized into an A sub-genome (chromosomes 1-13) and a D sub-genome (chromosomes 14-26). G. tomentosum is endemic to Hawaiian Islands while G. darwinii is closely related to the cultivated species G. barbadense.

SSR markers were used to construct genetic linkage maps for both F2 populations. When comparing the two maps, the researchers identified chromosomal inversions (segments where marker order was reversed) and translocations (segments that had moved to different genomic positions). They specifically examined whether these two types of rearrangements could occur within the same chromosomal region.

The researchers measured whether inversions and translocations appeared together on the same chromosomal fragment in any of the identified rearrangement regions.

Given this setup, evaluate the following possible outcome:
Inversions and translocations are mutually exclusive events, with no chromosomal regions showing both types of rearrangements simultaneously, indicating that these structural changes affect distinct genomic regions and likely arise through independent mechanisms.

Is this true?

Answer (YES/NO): NO